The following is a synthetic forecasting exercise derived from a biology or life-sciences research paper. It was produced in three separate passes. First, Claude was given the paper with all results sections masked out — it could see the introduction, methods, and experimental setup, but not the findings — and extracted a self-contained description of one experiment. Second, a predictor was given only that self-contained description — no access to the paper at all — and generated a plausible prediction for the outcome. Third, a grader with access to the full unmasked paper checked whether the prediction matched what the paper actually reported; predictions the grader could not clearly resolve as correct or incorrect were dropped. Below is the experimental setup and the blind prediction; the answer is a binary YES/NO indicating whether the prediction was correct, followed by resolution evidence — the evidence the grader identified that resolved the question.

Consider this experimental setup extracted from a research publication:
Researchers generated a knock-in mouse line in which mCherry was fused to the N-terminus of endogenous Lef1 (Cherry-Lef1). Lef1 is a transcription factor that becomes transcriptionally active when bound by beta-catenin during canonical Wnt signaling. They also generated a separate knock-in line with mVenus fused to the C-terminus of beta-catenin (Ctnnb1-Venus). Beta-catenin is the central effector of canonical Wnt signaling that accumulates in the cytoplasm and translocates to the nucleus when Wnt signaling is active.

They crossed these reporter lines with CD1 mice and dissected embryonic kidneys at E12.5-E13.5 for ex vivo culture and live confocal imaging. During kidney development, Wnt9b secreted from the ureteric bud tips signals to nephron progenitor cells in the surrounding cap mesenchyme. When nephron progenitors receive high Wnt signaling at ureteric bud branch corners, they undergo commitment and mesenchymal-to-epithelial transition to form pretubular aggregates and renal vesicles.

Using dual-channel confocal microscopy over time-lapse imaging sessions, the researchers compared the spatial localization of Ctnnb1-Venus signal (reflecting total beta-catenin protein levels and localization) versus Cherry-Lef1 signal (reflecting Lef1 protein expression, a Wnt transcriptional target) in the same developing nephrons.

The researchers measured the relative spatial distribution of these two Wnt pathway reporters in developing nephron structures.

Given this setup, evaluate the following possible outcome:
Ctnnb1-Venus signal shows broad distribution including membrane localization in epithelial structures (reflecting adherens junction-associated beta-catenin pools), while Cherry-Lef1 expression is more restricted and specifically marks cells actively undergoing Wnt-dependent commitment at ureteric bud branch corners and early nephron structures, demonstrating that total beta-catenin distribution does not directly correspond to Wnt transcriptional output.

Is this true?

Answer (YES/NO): YES